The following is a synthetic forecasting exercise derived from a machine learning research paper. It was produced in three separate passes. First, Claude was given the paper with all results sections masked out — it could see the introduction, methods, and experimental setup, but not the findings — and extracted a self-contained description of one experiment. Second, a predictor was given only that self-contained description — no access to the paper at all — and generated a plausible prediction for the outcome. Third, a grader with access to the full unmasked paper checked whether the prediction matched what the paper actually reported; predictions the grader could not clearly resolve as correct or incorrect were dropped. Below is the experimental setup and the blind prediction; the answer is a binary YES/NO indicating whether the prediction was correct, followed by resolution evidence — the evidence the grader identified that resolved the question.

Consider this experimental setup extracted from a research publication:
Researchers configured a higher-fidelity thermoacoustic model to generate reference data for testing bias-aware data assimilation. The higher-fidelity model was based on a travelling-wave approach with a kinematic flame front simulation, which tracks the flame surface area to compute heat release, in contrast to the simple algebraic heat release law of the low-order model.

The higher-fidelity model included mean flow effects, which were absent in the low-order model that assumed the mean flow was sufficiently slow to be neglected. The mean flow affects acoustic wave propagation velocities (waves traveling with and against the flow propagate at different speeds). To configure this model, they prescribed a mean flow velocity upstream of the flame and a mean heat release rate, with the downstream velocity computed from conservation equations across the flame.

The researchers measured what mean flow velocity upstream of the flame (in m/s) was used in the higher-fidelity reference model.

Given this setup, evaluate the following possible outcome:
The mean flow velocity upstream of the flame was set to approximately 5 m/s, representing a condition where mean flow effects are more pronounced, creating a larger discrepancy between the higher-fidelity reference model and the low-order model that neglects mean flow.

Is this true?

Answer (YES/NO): NO